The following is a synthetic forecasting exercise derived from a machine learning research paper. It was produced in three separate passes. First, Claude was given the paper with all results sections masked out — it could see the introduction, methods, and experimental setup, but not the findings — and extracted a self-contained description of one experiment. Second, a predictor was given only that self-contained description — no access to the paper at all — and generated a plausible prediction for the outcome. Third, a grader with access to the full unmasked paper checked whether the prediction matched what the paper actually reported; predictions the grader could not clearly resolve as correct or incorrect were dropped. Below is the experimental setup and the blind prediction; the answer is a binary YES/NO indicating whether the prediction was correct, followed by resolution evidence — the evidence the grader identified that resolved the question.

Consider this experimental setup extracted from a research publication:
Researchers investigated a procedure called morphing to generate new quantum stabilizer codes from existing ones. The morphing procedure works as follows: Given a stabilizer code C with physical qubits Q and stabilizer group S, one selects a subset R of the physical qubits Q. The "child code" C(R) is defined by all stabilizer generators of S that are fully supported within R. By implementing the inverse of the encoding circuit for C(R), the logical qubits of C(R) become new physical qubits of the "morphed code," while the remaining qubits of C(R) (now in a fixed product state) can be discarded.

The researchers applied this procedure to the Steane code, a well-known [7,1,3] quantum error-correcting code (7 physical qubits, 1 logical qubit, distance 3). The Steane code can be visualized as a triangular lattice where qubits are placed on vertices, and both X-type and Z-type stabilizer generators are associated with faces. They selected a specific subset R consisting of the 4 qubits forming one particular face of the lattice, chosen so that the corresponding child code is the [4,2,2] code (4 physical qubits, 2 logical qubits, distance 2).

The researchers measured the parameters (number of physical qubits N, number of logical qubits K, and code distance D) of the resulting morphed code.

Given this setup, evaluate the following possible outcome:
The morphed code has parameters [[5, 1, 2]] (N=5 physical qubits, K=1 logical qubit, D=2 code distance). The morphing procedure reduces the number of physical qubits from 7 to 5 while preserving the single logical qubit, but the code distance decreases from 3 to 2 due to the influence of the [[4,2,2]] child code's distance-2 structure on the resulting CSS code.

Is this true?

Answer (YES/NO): YES